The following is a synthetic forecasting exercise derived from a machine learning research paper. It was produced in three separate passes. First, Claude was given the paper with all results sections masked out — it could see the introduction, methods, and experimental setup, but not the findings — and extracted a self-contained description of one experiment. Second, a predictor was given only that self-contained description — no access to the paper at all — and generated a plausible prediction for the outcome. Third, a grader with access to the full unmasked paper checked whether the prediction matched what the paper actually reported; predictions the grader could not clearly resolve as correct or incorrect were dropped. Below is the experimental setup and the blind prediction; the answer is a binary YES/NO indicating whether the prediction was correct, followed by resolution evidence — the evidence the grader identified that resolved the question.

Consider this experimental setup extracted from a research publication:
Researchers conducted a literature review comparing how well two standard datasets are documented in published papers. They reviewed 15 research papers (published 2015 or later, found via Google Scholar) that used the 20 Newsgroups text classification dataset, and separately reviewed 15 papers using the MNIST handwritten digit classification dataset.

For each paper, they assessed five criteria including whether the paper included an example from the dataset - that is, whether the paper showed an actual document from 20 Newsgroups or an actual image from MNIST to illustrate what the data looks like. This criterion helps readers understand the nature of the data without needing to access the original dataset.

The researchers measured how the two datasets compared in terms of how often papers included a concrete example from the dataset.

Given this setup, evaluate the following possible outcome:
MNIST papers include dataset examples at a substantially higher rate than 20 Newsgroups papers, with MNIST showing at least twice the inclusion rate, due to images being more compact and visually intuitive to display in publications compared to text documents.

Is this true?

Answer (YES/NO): YES